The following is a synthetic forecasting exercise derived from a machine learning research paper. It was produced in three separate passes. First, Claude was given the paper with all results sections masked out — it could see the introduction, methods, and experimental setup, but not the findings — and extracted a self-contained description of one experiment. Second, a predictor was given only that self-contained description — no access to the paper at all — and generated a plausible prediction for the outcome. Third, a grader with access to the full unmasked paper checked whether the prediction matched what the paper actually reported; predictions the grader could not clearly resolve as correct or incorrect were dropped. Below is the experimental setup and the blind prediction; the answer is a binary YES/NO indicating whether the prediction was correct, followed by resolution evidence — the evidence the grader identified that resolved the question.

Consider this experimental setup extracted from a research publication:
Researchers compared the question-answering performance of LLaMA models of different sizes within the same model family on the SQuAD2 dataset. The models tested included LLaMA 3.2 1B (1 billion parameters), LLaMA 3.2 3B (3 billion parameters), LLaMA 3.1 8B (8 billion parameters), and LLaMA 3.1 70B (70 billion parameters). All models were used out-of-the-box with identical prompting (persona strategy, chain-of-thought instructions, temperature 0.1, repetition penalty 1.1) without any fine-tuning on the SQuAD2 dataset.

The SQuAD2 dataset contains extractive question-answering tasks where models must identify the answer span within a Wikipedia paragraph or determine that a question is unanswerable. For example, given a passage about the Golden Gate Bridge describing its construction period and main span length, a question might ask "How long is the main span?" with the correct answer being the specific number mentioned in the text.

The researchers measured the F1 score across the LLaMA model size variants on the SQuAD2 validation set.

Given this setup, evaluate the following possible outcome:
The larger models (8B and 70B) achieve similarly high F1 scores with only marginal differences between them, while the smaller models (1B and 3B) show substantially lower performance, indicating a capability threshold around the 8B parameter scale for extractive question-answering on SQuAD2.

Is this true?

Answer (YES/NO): NO